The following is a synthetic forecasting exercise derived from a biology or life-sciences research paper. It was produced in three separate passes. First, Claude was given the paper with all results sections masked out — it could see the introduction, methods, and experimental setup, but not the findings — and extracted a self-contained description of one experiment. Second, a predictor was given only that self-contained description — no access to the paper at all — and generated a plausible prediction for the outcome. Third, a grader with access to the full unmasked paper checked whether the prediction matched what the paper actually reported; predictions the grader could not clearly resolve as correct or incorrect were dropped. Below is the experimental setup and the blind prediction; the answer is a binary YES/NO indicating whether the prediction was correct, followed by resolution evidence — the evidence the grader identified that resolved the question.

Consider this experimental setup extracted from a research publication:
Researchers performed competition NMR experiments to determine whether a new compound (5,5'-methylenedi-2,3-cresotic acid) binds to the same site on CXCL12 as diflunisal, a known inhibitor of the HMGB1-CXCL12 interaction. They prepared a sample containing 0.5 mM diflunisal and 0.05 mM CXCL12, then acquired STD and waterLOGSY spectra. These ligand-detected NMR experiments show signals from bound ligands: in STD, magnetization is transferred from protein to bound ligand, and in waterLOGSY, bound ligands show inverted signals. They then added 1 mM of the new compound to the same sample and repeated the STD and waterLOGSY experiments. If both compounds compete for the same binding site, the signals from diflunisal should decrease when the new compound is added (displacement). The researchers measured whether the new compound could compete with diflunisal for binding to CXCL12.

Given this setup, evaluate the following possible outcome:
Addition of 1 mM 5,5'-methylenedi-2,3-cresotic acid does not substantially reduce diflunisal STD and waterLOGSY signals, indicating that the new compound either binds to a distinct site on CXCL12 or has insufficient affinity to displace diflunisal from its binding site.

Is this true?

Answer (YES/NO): NO